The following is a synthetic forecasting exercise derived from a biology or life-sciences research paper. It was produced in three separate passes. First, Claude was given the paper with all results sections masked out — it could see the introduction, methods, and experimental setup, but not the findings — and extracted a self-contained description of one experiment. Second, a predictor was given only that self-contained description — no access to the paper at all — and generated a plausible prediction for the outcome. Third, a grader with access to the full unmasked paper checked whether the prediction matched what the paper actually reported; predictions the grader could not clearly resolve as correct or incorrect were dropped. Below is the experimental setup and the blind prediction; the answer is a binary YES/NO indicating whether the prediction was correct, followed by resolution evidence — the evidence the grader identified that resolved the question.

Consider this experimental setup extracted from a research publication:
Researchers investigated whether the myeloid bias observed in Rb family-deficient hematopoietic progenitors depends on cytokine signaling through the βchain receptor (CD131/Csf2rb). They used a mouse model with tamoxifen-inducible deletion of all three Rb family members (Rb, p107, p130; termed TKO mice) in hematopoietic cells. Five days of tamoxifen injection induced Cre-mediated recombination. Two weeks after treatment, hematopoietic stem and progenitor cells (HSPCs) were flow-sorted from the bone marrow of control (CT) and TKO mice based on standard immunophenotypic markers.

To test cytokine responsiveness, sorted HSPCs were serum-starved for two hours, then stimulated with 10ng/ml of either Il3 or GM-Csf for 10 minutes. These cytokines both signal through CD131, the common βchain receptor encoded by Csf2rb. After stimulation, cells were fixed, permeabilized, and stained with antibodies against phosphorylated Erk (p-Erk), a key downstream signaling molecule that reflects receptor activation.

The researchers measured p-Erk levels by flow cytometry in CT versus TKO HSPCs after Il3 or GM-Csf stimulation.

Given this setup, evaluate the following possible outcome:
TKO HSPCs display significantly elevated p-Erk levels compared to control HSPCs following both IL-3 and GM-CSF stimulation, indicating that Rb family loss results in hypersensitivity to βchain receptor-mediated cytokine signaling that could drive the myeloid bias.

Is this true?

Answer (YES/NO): YES